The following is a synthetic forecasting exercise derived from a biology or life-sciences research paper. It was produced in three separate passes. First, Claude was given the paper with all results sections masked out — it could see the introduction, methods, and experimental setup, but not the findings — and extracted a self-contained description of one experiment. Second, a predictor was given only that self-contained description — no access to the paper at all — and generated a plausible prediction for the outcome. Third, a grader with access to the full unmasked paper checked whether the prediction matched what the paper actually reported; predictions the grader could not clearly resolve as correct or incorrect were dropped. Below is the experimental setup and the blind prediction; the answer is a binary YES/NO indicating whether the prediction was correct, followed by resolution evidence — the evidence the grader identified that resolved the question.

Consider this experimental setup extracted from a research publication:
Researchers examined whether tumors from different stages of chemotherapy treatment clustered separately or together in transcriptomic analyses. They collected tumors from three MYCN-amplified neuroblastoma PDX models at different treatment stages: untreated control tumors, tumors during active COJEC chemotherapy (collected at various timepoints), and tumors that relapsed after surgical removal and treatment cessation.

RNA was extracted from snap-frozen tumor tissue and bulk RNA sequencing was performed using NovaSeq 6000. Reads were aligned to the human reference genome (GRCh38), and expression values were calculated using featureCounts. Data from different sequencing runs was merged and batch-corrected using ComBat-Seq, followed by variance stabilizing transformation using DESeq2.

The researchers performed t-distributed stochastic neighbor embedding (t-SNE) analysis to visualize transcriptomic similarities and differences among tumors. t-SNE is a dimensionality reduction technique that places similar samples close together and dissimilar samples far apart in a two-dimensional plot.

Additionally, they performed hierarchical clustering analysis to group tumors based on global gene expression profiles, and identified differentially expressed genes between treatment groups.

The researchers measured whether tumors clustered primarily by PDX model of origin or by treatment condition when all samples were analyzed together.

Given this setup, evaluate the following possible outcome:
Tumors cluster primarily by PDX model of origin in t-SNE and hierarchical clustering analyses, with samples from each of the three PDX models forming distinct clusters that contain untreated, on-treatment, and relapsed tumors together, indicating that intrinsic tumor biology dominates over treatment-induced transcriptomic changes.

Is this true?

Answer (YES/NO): YES